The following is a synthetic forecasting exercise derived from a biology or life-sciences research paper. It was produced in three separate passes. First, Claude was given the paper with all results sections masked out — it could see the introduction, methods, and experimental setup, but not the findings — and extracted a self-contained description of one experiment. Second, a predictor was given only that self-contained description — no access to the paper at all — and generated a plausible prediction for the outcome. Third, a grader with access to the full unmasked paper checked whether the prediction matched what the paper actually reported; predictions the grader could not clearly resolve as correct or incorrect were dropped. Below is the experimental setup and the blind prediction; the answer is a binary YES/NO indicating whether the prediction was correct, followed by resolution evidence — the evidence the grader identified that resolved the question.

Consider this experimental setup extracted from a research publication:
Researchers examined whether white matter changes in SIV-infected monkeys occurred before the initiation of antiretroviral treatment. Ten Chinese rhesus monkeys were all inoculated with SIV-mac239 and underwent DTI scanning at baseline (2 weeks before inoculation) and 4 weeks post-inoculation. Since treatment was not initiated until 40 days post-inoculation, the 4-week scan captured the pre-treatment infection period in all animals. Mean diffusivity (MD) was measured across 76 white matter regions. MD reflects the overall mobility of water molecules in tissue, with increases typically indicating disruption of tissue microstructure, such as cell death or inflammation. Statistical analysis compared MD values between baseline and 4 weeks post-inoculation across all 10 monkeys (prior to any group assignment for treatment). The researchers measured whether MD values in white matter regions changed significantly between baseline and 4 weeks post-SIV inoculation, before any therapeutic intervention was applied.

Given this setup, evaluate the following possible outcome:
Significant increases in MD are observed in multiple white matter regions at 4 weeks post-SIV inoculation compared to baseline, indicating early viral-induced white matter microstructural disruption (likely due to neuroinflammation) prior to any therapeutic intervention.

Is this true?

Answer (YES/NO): YES